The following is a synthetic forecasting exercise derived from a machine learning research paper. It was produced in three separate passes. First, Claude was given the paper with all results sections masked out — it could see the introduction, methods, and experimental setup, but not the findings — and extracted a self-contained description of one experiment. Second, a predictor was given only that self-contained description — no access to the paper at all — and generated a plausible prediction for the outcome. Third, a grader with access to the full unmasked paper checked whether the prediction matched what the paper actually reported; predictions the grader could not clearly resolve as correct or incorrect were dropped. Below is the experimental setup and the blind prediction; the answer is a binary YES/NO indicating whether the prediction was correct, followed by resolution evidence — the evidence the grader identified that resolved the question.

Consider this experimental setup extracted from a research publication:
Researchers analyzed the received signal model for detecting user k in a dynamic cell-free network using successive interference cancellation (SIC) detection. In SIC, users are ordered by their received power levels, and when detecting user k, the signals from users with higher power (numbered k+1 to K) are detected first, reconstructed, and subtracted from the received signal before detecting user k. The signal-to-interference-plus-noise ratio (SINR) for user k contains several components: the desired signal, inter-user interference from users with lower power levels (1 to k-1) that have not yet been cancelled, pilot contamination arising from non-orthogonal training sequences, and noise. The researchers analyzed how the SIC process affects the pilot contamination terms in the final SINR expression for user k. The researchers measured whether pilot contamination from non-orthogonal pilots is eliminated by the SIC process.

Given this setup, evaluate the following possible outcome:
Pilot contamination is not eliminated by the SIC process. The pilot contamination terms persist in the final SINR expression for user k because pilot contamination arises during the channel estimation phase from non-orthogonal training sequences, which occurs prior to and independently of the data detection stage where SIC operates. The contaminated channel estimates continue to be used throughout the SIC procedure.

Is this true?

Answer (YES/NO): YES